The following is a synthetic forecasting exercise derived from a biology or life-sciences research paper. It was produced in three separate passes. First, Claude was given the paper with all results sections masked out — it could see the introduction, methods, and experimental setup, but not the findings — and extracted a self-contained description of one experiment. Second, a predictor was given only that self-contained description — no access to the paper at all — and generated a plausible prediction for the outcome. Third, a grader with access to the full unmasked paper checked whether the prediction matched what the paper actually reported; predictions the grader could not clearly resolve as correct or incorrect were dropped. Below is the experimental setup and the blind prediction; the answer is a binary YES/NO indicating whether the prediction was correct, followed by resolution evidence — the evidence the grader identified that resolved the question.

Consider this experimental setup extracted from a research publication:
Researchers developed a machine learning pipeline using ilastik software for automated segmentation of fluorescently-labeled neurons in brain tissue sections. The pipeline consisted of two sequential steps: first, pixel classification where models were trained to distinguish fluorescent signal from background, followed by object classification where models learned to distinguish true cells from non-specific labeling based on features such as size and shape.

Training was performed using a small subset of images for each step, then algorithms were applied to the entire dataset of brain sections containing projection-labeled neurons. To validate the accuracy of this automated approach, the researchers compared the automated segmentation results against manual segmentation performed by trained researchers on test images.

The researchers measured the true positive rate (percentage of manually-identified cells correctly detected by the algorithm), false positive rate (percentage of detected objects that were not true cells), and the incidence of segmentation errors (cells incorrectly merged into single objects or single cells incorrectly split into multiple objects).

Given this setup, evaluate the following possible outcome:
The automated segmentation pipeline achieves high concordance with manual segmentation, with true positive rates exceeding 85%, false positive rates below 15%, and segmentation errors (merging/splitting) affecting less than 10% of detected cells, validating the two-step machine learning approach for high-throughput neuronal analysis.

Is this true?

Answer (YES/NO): YES